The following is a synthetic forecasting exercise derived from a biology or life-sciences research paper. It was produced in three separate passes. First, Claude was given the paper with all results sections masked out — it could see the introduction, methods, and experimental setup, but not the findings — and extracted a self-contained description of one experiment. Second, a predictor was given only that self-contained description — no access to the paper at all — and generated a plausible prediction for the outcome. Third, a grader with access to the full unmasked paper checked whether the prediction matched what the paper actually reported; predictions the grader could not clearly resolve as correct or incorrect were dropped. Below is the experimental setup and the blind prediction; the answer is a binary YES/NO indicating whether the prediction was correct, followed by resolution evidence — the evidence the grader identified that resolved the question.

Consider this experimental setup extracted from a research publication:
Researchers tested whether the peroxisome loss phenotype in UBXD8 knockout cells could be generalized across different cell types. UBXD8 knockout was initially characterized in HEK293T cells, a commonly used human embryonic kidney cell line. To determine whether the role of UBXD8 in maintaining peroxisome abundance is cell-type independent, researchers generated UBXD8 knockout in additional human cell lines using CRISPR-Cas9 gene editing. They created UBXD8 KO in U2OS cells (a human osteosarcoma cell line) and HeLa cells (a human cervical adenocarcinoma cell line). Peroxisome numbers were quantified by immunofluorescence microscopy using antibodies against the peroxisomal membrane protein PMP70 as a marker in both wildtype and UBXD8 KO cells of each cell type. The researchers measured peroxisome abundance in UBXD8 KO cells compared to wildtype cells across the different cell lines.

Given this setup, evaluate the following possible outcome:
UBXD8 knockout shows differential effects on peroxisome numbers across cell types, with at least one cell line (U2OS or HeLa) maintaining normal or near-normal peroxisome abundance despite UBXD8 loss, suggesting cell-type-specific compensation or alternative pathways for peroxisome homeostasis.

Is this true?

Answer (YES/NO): NO